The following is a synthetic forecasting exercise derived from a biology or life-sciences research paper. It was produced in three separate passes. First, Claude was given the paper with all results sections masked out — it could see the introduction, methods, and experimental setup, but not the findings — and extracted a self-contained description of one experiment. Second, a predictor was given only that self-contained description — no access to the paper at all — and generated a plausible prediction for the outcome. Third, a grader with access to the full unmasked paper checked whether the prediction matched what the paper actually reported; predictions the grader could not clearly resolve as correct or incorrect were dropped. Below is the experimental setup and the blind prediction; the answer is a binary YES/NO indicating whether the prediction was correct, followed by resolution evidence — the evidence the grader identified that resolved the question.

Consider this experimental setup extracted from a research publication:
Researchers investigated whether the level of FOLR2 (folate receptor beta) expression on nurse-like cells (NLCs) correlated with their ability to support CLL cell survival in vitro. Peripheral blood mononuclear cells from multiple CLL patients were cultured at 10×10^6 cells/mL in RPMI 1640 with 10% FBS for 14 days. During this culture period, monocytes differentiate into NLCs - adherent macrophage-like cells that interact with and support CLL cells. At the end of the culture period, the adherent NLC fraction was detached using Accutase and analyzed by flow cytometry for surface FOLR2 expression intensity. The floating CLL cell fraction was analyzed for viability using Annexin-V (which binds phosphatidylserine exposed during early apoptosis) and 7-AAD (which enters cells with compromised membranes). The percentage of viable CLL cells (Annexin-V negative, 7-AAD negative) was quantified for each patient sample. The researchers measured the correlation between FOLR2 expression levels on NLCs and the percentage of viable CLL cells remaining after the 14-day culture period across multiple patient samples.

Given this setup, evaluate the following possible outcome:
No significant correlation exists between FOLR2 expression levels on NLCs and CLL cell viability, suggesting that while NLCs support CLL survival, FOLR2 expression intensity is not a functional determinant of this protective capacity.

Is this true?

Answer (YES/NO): NO